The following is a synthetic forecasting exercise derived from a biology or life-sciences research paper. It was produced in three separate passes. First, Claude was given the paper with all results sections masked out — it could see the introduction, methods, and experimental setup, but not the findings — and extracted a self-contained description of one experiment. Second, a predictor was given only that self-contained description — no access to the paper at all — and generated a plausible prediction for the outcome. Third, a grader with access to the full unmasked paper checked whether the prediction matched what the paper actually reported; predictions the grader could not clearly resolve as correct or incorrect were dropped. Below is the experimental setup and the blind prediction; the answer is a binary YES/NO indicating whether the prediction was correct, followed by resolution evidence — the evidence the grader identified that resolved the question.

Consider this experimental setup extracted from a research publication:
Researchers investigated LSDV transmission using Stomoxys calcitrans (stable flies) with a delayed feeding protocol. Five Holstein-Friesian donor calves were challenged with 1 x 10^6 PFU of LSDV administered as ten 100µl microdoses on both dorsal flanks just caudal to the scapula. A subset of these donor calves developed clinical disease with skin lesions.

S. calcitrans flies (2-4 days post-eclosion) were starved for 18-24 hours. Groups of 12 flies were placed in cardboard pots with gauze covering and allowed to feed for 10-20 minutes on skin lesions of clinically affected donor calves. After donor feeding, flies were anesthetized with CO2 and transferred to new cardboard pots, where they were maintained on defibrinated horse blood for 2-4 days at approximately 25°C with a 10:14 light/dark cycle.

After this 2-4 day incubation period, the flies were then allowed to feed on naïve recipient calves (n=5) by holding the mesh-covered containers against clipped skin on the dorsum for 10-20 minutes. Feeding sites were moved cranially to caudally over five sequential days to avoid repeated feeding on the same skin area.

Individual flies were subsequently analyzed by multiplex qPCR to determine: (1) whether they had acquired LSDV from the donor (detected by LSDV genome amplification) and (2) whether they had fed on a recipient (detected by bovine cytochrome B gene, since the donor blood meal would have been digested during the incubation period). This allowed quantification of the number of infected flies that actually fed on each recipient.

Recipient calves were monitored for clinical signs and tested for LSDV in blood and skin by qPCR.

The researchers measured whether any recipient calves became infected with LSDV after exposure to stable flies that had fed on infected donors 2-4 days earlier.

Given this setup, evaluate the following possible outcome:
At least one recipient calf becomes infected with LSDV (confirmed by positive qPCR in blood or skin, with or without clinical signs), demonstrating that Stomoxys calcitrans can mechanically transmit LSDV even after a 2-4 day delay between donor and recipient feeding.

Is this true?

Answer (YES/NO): NO